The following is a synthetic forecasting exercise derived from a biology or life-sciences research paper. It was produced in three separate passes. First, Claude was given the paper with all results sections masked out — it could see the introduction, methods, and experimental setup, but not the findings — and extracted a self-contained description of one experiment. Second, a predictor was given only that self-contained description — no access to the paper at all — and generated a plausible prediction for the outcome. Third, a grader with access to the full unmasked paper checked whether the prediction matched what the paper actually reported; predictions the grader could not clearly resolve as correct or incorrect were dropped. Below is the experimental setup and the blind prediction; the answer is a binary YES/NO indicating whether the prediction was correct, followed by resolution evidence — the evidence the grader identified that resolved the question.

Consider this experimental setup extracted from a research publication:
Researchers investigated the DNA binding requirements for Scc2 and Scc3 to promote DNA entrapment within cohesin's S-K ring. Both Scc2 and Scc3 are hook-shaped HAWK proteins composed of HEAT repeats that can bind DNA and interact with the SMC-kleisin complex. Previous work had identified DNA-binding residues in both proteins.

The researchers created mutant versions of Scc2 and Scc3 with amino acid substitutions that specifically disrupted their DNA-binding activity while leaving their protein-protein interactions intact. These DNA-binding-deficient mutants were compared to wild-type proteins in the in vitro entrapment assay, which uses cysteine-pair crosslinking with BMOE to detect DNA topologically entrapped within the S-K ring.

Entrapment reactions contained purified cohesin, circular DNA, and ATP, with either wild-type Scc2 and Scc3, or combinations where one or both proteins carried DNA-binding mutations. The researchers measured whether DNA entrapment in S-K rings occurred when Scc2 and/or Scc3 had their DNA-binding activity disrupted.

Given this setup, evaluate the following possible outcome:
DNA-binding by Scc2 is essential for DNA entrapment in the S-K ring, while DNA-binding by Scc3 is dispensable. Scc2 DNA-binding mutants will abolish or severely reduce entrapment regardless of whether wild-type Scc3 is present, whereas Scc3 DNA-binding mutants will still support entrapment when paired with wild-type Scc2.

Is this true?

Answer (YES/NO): NO